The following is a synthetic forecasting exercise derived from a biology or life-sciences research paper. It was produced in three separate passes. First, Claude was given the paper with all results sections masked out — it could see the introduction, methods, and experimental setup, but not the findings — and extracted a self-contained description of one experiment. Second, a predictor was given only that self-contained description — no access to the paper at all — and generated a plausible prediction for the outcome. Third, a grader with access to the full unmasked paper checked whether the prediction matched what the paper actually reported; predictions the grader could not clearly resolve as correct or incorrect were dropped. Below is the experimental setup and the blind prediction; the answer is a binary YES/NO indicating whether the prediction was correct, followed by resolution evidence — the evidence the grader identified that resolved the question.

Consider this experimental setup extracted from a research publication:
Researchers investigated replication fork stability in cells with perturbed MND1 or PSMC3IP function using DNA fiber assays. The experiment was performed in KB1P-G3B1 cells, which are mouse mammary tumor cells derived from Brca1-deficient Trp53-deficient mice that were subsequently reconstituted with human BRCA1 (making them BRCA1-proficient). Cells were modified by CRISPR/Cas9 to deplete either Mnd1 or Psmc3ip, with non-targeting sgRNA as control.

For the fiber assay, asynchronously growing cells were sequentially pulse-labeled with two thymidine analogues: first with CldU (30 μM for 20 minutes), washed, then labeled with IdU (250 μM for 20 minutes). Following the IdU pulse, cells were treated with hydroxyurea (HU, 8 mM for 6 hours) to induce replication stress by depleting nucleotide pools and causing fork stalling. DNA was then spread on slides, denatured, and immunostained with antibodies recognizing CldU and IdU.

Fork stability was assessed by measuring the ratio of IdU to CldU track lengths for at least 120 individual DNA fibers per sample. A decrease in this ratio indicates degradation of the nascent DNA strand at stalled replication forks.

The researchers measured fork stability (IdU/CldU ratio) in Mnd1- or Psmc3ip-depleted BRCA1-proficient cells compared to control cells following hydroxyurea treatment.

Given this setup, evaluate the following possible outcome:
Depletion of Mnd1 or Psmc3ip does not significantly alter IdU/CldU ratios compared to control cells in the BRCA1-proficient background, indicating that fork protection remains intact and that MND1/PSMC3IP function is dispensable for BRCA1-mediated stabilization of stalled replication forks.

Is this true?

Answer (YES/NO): NO